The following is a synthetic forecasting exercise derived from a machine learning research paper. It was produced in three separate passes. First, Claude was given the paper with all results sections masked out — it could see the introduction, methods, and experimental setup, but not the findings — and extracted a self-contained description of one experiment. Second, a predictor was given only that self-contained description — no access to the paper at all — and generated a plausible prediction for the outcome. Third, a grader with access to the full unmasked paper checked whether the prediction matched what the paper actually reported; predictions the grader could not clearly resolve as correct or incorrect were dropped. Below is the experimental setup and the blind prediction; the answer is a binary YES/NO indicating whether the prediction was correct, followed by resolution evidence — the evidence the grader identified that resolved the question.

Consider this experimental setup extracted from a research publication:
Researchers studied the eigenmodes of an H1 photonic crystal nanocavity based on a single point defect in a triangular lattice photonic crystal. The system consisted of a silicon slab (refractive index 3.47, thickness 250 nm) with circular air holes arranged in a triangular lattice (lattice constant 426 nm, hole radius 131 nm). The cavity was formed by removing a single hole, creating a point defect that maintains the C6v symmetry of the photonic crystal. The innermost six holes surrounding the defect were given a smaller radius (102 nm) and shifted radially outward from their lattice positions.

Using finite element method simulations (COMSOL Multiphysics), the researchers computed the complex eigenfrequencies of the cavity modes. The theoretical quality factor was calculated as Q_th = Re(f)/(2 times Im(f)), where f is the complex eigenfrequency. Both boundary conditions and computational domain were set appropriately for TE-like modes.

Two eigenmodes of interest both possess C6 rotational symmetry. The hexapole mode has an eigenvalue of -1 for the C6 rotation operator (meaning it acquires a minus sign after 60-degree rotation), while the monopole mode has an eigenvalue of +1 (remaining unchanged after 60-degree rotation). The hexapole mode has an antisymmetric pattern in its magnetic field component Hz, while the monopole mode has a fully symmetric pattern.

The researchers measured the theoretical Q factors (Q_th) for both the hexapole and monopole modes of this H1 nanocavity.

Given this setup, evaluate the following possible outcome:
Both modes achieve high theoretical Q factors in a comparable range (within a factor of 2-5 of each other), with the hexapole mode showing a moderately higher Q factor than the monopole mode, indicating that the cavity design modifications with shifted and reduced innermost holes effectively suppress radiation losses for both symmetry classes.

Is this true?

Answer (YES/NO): NO